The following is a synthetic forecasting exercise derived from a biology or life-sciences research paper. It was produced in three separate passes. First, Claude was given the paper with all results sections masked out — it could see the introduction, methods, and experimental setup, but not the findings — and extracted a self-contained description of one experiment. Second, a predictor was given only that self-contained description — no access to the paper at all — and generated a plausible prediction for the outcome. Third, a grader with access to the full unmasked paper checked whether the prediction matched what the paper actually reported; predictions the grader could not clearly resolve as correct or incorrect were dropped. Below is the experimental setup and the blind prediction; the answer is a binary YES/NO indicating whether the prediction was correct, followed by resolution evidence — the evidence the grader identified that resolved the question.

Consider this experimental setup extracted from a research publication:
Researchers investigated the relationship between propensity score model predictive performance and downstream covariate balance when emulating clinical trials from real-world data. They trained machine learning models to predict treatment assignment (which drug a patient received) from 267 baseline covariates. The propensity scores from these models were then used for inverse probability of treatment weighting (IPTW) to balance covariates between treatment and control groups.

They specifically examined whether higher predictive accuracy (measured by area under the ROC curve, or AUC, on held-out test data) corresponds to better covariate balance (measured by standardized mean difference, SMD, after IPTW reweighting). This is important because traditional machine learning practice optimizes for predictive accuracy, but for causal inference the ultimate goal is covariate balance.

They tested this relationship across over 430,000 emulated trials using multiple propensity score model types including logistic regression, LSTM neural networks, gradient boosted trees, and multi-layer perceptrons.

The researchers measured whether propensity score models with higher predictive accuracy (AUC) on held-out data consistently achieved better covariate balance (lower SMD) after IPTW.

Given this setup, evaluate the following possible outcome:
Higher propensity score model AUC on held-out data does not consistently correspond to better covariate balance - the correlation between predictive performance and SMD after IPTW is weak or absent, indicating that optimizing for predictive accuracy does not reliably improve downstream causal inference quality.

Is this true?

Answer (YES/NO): YES